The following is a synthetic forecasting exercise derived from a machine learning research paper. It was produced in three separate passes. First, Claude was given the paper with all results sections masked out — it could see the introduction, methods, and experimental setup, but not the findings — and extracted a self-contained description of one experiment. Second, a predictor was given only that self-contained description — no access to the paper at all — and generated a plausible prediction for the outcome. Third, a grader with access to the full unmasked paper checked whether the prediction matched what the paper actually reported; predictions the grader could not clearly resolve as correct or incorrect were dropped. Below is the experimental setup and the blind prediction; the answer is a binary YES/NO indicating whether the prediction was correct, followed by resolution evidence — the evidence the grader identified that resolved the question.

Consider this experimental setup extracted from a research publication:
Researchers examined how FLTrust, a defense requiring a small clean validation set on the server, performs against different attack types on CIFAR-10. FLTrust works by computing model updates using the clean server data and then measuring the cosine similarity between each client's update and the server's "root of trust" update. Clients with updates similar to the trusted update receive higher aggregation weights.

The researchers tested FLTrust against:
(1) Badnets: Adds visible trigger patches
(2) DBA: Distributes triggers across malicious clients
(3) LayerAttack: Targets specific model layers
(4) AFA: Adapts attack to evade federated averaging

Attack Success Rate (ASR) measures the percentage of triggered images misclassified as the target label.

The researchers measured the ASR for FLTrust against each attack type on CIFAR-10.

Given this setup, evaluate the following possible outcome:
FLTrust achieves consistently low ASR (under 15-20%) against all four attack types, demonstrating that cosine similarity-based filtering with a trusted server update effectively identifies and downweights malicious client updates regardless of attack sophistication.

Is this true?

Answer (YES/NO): NO